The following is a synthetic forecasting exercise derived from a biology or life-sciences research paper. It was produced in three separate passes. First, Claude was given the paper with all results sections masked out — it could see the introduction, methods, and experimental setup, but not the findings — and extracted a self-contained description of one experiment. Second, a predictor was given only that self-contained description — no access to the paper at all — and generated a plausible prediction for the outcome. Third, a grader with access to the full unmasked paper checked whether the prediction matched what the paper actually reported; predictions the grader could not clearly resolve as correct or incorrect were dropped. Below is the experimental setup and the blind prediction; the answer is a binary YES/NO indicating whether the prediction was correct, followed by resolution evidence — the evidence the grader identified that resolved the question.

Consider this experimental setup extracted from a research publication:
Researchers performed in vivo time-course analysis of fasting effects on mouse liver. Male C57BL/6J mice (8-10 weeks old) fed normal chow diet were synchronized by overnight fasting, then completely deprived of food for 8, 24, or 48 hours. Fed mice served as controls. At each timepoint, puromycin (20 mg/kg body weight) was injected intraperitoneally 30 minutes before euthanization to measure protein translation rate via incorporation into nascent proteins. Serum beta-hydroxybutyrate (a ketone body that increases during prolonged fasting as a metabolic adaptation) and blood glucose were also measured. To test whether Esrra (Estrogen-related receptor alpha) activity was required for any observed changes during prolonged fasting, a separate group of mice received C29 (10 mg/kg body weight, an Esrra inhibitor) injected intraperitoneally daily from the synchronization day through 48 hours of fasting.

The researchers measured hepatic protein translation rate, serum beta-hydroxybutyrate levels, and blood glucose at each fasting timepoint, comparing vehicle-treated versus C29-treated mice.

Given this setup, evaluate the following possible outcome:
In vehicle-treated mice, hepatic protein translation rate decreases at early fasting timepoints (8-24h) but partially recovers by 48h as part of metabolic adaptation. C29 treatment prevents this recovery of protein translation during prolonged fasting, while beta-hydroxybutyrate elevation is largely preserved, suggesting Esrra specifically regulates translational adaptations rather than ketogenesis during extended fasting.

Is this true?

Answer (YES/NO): NO